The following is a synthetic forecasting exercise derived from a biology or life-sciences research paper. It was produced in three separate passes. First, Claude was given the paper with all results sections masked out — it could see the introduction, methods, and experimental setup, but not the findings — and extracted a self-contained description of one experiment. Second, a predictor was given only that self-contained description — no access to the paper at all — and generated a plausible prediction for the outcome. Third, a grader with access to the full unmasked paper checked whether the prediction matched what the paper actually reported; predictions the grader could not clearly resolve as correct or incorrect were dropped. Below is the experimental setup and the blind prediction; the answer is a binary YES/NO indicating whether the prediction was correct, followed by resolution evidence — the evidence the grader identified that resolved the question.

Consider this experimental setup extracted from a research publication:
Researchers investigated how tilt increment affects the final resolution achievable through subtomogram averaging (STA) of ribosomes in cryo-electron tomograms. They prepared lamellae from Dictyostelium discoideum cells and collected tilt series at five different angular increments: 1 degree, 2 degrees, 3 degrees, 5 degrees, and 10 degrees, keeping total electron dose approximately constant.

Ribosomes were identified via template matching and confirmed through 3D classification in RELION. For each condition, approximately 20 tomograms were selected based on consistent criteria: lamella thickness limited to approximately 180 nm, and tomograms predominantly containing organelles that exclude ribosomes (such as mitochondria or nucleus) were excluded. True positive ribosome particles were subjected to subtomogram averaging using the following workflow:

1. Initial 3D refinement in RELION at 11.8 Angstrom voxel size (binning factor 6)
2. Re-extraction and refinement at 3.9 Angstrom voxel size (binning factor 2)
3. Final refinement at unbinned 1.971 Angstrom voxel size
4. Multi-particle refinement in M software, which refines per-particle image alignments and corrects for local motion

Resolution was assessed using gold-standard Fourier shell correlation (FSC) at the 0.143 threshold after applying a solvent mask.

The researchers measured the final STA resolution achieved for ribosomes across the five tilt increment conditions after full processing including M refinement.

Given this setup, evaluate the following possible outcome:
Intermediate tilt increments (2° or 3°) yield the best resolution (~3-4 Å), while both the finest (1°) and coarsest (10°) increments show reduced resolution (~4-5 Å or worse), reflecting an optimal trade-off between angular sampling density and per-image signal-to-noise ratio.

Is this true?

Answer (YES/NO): NO